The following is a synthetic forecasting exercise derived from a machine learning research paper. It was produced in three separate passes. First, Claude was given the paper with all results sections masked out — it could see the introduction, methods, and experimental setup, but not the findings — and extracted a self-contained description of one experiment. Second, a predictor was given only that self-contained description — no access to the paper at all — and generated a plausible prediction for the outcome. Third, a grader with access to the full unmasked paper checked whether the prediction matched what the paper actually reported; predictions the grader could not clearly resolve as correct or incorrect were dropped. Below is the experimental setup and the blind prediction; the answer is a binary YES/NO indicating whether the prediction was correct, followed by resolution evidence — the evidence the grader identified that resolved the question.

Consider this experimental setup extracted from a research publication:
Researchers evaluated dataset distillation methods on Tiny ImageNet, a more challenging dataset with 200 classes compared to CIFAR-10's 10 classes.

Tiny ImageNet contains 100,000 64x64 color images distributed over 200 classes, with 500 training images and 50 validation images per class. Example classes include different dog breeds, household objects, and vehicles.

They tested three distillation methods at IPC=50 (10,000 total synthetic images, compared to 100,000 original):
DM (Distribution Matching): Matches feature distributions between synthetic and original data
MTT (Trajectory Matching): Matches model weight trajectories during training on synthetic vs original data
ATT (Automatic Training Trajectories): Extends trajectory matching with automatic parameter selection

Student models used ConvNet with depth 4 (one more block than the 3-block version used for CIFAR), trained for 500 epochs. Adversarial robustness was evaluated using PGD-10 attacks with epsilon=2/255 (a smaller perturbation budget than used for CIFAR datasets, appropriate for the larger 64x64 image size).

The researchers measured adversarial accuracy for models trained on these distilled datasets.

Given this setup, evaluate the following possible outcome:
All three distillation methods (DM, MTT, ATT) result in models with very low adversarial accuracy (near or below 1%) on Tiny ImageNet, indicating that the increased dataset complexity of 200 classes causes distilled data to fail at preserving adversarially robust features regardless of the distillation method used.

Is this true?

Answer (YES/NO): YES